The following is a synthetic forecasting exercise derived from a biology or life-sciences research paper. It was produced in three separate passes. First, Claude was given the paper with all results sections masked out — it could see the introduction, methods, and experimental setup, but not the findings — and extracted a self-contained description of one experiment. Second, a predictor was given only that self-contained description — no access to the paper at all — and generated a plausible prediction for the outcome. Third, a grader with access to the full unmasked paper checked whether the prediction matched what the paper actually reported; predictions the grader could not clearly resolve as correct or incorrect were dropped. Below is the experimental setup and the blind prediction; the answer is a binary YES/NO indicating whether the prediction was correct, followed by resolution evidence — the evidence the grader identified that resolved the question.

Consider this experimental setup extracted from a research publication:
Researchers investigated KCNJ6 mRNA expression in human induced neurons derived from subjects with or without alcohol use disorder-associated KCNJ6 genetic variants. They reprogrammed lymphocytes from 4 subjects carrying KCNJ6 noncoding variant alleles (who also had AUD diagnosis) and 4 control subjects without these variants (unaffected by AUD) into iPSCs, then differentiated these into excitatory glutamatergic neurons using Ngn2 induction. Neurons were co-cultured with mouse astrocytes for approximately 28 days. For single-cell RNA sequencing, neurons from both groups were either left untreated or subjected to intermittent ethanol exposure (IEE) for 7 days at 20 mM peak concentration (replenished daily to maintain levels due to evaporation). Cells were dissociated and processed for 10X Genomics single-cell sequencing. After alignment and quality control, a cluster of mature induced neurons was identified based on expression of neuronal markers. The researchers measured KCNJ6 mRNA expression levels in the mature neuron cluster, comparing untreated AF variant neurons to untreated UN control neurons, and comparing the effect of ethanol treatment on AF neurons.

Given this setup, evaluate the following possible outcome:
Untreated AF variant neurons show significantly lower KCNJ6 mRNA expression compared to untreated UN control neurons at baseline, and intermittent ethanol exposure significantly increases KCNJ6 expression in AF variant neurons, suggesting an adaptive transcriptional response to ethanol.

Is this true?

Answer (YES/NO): NO